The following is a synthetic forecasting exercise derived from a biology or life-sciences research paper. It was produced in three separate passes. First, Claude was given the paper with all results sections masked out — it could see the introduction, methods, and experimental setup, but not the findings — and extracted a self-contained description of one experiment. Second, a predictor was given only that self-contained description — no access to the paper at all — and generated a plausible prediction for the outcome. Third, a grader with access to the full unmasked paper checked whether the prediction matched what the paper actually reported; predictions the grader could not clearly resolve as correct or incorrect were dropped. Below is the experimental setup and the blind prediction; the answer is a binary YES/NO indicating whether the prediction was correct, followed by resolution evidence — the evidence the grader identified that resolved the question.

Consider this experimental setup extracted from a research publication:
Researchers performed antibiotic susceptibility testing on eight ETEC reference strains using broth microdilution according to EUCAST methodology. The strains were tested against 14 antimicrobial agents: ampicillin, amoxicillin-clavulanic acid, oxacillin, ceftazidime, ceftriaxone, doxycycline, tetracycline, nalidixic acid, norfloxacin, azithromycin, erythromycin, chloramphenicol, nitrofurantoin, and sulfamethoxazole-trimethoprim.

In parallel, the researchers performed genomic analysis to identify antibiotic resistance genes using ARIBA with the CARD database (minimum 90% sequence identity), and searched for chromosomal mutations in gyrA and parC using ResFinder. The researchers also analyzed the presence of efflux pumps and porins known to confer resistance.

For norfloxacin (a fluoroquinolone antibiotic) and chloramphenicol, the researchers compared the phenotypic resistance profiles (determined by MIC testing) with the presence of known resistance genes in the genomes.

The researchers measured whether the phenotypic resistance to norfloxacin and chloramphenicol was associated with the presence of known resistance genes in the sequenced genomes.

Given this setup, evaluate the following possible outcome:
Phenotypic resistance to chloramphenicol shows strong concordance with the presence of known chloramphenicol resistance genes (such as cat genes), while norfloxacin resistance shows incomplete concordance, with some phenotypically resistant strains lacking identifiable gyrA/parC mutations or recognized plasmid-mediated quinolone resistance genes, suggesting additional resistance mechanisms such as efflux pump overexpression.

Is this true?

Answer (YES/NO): NO